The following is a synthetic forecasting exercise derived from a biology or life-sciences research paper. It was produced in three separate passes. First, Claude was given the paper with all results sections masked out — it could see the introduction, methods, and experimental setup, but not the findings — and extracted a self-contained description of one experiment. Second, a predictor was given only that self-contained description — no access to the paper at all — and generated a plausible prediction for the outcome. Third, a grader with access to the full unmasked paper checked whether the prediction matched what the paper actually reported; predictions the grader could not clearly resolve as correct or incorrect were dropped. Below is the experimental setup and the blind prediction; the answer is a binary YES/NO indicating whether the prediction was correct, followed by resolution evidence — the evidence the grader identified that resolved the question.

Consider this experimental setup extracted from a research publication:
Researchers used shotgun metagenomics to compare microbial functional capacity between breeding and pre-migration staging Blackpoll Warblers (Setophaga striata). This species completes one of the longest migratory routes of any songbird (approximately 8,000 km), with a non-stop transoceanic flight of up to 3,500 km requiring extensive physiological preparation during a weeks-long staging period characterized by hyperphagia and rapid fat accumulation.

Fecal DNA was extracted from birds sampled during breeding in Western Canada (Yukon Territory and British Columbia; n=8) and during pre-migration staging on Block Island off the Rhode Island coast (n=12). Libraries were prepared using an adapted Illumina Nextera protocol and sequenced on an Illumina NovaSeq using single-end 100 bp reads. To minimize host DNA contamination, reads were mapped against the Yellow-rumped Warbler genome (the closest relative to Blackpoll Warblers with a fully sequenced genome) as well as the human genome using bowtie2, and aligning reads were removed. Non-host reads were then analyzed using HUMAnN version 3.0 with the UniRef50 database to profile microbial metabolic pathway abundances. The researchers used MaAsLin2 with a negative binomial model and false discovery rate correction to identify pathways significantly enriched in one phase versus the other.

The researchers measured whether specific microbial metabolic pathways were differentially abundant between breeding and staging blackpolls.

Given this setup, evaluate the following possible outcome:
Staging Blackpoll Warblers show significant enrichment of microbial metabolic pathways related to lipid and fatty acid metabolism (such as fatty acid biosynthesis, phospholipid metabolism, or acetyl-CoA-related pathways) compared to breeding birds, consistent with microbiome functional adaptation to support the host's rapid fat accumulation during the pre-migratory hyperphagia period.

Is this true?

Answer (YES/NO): YES